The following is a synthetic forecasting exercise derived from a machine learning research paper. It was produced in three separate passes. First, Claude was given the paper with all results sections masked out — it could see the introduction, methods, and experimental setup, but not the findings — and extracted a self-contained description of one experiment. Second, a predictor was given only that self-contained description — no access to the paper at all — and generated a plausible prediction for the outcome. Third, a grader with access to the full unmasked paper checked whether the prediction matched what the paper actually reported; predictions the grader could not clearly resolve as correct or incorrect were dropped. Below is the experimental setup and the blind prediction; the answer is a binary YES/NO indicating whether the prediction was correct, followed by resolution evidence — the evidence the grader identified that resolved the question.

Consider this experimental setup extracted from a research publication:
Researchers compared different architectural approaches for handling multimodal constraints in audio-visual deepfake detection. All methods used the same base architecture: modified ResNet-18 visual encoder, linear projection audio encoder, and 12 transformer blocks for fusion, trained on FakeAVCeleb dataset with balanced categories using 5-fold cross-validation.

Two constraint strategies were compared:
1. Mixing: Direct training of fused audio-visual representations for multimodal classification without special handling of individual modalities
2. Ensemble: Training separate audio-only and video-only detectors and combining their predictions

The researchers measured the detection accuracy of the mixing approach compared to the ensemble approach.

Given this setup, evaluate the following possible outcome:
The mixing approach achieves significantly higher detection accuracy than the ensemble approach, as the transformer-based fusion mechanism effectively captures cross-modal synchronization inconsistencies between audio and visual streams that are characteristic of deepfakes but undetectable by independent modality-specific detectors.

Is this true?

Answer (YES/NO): NO